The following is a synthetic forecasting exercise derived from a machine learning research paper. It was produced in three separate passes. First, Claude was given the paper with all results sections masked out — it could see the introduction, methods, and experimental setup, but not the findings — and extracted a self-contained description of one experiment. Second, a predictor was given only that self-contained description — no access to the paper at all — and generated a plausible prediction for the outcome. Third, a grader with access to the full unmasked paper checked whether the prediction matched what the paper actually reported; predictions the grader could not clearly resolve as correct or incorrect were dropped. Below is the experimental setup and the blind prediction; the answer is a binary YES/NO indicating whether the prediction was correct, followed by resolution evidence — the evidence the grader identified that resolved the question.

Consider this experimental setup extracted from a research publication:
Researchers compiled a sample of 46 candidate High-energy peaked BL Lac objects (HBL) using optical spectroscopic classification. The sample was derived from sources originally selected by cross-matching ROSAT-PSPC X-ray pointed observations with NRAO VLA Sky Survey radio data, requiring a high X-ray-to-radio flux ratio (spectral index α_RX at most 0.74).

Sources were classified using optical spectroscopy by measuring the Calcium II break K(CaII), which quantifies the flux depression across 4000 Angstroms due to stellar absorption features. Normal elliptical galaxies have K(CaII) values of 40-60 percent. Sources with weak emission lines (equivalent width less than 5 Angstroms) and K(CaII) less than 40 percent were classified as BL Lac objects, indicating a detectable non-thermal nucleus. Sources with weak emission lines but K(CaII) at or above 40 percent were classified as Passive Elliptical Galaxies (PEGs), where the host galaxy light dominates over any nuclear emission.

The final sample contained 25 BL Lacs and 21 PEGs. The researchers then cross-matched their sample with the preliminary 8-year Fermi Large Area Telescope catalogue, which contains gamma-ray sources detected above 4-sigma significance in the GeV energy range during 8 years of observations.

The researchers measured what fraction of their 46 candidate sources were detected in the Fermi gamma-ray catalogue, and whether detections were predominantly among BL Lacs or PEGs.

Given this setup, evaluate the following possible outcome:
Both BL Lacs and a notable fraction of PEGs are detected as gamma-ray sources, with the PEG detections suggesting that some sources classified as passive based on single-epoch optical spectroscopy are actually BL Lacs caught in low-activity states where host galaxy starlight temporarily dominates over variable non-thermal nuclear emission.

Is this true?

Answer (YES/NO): NO